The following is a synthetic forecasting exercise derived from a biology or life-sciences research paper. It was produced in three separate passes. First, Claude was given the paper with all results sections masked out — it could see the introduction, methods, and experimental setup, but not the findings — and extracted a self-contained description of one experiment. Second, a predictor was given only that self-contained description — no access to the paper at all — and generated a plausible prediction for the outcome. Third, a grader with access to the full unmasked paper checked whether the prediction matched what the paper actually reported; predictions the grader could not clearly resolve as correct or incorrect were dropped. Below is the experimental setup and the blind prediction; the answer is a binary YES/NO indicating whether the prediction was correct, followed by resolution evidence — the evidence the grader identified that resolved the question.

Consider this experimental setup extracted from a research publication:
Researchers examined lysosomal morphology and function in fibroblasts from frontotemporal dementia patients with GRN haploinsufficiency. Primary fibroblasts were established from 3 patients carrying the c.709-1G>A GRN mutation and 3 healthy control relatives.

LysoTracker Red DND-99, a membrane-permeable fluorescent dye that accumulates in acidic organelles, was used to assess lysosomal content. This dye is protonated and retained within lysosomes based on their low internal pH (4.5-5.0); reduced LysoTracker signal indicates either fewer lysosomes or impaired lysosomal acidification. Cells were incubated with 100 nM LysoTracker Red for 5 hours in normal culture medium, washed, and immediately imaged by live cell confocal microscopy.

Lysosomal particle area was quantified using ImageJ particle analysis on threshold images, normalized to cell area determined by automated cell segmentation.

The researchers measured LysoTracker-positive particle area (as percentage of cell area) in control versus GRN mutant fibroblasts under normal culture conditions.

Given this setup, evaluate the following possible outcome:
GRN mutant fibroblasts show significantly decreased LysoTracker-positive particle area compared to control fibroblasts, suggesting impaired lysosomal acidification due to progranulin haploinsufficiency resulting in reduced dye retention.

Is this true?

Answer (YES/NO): YES